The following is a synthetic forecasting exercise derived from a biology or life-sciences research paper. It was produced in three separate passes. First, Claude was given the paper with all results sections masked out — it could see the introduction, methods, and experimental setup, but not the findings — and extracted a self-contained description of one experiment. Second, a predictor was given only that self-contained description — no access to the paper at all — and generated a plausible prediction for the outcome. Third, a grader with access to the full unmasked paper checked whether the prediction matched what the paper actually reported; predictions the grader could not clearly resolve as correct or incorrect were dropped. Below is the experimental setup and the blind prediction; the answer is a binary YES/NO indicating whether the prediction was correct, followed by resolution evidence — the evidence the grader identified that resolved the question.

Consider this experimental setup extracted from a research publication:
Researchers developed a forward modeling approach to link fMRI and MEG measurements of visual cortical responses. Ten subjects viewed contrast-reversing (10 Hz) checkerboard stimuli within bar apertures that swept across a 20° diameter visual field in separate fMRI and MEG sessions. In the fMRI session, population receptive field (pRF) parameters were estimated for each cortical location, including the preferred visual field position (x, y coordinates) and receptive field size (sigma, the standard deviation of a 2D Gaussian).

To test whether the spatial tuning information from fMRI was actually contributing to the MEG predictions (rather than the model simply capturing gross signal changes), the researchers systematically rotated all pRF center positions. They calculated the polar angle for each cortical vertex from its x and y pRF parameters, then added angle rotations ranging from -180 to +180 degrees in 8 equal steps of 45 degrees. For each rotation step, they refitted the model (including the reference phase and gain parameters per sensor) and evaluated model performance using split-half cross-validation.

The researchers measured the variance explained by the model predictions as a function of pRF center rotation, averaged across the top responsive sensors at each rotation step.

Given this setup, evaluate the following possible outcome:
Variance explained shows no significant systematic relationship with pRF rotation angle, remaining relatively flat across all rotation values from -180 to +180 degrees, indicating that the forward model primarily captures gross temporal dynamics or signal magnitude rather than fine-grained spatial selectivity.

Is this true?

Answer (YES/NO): NO